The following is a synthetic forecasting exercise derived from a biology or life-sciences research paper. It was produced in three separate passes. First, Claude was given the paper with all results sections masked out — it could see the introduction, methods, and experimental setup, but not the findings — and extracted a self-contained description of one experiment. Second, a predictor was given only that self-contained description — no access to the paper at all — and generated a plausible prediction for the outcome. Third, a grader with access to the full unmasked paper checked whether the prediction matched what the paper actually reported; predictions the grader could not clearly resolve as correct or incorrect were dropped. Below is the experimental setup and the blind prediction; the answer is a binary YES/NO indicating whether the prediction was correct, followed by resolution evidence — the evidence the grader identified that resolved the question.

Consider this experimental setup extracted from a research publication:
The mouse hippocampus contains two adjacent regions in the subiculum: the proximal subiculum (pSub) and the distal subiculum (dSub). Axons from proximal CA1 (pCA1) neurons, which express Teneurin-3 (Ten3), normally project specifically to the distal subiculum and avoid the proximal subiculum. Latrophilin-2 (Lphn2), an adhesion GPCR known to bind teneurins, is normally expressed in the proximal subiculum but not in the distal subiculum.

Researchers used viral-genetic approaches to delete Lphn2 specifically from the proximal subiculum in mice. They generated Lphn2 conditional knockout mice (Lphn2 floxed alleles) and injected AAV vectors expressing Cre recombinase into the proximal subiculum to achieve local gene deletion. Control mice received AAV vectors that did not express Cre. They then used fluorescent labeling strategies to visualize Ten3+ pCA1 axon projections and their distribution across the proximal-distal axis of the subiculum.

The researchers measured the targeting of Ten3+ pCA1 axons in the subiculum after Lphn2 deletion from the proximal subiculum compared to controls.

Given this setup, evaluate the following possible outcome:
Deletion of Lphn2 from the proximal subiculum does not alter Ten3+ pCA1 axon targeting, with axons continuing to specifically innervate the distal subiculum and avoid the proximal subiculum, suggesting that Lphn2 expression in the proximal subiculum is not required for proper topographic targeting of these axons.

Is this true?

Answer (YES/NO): NO